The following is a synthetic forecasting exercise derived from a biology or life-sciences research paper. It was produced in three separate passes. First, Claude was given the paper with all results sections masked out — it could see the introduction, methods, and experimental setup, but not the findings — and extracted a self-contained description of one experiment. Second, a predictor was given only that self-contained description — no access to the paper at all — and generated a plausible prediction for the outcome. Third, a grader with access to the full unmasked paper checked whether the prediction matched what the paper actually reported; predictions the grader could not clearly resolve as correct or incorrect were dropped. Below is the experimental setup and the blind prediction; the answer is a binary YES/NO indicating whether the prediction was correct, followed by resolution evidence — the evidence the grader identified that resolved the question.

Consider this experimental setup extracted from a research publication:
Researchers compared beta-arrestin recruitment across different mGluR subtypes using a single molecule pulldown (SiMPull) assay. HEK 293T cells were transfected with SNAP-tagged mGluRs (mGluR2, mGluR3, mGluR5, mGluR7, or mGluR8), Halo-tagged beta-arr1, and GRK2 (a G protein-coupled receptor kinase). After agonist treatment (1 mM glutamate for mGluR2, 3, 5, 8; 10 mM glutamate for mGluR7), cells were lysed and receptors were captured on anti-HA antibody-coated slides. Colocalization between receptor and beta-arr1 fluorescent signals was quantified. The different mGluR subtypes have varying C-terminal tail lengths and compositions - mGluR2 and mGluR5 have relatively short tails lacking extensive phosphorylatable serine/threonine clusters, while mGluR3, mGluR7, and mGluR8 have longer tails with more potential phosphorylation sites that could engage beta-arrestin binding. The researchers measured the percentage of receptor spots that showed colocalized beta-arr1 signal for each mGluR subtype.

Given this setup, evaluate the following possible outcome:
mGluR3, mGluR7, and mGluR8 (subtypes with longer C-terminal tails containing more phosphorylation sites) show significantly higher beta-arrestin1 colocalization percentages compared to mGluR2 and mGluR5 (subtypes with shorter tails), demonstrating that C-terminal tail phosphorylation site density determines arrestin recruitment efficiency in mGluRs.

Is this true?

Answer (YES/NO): NO